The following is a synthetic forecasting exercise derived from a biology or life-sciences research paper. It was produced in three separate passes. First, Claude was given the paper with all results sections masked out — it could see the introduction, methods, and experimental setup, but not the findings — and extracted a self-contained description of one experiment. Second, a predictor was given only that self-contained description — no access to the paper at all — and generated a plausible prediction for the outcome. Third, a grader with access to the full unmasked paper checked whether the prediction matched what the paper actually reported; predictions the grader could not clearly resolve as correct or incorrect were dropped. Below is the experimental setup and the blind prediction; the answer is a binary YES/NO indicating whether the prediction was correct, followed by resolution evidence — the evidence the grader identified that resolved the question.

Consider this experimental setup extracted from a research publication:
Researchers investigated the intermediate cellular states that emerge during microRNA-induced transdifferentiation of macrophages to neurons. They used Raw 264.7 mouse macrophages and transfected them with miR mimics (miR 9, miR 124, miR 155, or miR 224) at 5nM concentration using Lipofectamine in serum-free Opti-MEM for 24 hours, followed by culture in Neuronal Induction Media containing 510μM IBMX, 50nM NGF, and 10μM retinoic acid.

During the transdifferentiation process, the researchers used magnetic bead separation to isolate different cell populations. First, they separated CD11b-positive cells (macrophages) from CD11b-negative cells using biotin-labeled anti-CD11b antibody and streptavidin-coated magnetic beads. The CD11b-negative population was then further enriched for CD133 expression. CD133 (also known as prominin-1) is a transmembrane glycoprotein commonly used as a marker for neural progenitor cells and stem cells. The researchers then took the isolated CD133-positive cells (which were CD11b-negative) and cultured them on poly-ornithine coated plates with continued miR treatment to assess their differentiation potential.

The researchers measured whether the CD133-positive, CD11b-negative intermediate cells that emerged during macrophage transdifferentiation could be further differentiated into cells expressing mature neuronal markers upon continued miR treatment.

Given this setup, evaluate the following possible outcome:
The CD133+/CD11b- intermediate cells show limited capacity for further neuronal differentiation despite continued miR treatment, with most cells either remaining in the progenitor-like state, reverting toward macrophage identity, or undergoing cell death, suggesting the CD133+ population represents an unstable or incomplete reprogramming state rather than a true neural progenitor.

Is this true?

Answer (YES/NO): NO